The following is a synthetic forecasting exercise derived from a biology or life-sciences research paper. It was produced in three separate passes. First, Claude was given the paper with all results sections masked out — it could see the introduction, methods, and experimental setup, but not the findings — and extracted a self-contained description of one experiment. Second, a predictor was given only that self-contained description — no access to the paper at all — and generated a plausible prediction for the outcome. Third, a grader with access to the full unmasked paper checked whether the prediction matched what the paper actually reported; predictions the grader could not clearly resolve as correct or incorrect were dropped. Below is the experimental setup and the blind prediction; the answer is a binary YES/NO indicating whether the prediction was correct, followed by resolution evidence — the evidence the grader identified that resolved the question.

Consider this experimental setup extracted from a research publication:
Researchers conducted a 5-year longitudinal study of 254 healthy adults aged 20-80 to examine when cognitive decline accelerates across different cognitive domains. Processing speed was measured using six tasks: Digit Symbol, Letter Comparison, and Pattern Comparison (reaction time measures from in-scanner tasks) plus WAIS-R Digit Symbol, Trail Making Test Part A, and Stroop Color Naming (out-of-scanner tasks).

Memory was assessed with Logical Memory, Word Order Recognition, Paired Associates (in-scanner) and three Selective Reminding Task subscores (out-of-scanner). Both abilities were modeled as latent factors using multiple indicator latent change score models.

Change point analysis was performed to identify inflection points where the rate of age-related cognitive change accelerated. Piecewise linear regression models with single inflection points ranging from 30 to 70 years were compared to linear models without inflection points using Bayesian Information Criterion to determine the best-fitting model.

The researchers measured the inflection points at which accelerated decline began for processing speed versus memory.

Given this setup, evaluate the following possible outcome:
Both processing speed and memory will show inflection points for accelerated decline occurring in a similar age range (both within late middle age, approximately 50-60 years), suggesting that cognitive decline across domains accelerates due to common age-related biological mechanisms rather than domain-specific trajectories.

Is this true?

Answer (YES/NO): NO